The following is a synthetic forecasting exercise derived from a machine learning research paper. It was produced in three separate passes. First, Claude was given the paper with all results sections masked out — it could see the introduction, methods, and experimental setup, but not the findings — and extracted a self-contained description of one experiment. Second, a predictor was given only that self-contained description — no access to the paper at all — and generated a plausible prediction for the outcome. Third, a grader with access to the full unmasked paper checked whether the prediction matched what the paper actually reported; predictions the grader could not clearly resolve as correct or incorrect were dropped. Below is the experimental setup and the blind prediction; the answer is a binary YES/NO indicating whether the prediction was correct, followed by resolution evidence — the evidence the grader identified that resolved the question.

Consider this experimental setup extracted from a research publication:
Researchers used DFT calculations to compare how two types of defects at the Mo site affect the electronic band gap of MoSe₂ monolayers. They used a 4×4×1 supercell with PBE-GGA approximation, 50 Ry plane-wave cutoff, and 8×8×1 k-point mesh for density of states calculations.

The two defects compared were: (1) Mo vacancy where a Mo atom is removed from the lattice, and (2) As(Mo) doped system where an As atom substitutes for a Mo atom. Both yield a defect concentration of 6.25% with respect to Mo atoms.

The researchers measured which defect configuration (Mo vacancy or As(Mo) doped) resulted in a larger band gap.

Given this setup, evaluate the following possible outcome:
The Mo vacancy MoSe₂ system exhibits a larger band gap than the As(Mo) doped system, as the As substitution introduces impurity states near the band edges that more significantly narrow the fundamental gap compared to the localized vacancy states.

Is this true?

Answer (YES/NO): NO